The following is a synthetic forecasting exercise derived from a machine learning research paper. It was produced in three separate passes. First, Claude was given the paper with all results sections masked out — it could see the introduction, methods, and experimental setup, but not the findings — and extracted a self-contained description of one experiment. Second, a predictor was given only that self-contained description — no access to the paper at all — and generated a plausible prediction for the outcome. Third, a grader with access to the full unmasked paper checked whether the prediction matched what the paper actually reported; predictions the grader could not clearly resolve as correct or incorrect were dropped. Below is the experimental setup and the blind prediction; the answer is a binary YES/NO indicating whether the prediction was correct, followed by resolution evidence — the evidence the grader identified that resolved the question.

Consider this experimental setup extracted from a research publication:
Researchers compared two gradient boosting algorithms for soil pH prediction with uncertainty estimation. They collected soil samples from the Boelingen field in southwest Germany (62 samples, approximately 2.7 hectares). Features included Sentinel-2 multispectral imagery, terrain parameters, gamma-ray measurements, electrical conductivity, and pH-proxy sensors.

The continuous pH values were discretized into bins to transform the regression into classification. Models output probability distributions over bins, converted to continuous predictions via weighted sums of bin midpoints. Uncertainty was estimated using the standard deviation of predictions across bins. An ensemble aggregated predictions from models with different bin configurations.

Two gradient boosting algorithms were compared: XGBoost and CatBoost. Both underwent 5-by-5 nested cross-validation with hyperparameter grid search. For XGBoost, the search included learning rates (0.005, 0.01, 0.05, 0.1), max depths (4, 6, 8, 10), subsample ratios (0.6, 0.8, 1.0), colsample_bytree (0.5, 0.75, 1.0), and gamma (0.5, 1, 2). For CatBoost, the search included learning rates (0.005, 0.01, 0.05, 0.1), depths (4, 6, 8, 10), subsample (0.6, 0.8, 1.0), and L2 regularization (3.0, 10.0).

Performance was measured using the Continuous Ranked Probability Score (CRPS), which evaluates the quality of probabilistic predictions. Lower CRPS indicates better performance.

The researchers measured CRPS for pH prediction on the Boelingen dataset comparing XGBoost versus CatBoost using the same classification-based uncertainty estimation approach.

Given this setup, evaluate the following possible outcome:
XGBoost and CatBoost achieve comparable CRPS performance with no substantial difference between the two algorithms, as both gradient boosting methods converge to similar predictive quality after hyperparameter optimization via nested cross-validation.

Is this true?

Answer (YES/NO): NO